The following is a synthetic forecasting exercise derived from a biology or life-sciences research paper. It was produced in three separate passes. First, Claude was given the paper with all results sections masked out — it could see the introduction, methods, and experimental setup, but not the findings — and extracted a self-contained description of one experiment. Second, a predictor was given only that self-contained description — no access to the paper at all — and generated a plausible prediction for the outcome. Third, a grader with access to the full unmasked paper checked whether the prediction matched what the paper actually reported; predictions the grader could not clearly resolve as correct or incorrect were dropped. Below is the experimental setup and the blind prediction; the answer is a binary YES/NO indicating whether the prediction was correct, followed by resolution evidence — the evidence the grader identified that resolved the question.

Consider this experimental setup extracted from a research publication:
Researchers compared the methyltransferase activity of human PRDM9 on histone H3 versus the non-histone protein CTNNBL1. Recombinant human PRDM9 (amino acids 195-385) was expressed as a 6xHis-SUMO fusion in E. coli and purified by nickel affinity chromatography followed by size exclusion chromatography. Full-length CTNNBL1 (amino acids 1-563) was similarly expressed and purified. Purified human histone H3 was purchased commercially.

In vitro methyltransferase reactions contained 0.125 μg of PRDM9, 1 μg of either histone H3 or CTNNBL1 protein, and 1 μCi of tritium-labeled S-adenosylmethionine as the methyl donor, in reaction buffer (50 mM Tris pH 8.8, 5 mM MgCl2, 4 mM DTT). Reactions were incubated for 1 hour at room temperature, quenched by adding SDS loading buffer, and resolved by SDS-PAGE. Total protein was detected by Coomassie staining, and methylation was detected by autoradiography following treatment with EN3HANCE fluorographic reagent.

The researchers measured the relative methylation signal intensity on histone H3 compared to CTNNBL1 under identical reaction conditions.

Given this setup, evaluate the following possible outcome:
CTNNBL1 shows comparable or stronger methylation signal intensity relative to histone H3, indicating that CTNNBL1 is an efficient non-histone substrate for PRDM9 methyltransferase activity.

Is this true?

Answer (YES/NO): NO